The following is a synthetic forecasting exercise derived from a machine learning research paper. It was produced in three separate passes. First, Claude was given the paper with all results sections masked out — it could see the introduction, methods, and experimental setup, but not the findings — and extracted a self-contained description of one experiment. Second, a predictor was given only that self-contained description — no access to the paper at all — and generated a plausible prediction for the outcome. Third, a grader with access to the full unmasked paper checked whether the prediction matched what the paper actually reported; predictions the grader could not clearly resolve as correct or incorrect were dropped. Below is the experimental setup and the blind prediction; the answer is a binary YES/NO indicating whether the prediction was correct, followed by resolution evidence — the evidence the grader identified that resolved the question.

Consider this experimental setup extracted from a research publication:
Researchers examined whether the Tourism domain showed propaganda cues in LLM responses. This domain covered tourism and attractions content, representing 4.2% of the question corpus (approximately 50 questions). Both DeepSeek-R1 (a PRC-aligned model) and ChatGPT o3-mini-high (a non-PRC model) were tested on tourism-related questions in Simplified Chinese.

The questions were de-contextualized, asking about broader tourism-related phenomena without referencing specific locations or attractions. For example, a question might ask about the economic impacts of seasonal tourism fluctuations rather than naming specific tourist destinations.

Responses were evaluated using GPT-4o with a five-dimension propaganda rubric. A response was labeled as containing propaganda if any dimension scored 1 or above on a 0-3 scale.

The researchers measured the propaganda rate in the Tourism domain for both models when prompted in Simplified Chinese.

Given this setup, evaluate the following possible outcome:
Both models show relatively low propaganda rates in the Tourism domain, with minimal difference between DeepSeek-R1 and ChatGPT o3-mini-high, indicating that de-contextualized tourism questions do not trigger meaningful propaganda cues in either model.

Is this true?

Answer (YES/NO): NO